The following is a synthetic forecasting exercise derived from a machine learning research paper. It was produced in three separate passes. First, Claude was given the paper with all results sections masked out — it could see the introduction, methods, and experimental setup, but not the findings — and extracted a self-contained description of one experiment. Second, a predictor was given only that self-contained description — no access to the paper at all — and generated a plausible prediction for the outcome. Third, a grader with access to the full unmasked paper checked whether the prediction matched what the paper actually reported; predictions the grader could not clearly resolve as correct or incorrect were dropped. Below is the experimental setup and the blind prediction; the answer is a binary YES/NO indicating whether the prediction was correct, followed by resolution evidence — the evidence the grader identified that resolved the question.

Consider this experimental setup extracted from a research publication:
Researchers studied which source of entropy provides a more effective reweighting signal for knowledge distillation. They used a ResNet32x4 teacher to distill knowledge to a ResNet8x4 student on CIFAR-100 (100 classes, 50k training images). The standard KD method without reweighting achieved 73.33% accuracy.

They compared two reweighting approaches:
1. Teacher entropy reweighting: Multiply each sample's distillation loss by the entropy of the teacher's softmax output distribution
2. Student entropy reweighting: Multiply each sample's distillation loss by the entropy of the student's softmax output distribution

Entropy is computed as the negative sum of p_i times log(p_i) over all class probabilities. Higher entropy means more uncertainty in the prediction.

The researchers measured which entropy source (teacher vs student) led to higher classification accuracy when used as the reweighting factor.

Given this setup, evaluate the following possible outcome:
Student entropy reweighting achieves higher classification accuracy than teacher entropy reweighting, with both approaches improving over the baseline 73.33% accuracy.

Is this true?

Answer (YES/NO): NO